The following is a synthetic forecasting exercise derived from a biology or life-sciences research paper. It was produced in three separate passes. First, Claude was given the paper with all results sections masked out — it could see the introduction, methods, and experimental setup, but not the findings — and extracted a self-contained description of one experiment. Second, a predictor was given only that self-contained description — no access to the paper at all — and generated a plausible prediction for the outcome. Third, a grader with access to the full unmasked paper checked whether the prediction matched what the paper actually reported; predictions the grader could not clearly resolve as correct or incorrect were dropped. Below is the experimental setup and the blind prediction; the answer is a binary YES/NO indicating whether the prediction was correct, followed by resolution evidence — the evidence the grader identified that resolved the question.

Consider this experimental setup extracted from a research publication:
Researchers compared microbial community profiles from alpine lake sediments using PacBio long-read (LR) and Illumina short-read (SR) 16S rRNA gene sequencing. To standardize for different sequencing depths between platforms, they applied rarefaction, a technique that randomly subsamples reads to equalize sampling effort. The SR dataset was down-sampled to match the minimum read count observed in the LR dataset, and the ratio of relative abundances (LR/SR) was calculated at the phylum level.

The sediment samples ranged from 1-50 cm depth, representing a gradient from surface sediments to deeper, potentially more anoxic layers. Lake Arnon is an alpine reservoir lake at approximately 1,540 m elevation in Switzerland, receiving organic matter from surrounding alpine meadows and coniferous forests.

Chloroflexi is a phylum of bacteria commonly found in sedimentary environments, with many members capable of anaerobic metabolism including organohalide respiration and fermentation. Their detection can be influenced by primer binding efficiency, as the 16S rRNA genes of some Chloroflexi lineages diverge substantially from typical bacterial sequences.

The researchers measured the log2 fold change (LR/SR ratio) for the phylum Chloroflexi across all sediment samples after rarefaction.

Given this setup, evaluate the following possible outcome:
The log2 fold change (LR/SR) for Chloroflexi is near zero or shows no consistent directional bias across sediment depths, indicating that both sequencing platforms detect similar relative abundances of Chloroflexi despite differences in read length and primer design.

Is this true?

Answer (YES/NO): NO